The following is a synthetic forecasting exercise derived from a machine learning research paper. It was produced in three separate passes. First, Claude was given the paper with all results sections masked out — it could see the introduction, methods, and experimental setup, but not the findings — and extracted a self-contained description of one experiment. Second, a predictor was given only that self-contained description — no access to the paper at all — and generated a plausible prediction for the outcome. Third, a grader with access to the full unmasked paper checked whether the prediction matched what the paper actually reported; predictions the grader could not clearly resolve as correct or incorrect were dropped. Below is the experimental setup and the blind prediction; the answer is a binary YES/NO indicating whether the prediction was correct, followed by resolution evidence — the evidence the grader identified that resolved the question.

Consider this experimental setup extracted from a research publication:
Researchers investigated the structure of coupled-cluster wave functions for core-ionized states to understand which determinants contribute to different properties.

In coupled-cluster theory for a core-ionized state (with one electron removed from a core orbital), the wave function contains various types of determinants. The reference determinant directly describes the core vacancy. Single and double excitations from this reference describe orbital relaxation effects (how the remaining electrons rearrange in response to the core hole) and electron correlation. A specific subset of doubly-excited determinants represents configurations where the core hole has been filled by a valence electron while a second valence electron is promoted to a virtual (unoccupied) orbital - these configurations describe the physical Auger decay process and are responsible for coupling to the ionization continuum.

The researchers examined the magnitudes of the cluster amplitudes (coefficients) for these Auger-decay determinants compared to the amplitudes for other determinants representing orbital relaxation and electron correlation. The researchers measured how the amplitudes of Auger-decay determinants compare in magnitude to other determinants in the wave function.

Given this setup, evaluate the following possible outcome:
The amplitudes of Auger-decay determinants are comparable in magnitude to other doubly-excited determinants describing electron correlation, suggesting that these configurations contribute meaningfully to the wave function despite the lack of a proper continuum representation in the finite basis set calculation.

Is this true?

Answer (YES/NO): NO